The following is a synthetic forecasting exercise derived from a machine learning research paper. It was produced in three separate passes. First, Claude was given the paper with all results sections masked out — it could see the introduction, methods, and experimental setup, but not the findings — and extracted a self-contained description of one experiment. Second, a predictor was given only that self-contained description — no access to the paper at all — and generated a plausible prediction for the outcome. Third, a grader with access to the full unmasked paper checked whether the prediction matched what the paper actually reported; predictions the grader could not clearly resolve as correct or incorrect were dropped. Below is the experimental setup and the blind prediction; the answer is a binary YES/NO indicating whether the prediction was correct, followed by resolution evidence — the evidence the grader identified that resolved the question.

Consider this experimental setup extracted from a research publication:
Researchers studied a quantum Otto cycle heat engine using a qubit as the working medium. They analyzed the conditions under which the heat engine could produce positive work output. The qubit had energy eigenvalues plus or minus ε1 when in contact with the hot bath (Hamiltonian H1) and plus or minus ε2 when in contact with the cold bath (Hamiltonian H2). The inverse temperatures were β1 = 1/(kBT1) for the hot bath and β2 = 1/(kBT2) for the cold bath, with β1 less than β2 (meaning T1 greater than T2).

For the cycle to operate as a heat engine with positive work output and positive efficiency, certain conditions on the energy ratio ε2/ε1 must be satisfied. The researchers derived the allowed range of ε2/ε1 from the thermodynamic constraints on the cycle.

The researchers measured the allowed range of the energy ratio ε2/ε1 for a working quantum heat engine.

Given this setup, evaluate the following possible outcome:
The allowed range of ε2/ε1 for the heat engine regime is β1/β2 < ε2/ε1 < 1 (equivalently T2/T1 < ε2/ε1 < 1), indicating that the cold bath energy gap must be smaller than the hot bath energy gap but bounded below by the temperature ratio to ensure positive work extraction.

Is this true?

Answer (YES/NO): YES